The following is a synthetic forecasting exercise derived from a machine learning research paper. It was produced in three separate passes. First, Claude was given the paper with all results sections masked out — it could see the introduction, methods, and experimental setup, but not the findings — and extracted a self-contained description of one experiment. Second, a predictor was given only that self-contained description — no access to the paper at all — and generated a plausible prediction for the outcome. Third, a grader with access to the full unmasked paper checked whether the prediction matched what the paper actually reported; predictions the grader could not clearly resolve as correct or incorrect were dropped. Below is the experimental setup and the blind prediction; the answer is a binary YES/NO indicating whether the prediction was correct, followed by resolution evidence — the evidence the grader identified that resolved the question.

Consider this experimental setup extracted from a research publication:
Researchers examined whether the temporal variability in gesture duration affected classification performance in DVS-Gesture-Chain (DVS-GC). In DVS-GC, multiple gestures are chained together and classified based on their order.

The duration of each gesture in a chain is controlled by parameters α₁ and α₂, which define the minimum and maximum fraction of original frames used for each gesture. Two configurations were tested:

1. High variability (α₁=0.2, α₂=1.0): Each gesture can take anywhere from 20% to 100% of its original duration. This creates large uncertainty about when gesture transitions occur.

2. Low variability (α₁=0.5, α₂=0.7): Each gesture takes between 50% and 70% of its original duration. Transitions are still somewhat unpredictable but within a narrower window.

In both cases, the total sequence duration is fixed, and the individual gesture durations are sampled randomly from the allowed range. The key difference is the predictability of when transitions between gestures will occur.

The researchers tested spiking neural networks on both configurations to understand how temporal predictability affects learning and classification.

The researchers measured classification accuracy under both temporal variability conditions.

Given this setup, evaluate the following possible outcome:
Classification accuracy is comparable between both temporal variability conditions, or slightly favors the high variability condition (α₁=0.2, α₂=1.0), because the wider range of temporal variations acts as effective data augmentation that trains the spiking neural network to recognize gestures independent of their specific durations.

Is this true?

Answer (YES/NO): NO